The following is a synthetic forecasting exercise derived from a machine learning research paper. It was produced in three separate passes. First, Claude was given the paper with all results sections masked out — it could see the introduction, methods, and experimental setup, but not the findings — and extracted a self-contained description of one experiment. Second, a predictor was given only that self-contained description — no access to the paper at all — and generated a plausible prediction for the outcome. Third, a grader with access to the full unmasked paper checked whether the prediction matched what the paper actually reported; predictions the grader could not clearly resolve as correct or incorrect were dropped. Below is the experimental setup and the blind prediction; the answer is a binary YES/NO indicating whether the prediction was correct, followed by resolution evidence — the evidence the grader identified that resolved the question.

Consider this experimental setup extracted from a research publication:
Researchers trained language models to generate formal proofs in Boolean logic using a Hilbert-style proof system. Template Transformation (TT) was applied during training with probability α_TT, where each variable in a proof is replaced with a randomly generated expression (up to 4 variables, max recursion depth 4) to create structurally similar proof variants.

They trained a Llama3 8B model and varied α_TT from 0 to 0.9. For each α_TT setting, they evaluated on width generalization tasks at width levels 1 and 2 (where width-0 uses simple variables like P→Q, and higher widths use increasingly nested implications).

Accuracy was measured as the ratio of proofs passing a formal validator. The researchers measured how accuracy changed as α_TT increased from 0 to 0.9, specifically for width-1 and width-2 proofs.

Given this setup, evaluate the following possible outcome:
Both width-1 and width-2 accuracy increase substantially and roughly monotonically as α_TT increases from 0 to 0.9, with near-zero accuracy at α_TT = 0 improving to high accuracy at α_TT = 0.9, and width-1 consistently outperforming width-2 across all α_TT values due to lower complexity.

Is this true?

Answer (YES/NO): NO